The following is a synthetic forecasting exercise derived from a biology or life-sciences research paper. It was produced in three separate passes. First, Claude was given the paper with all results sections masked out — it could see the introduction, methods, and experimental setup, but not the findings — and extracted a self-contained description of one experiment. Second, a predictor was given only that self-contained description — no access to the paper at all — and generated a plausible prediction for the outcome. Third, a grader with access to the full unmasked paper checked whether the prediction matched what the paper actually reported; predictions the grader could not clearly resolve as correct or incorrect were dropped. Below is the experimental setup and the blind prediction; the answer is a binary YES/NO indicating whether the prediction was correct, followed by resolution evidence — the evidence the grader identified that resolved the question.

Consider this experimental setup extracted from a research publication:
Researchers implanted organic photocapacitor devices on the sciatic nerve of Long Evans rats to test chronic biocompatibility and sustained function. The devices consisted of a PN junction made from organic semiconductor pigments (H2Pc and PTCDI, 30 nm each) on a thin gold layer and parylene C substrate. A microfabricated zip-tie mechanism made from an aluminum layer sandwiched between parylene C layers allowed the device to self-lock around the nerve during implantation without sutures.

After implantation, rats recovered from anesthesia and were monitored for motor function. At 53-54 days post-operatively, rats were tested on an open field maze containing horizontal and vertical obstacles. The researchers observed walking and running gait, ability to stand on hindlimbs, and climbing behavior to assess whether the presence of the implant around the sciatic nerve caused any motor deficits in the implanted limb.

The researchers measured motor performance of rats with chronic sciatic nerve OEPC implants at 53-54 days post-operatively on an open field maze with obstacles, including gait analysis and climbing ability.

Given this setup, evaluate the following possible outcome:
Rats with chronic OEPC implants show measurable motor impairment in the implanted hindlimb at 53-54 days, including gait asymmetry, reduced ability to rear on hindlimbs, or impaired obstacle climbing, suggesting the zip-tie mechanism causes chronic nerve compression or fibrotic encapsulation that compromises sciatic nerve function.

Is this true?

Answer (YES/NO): NO